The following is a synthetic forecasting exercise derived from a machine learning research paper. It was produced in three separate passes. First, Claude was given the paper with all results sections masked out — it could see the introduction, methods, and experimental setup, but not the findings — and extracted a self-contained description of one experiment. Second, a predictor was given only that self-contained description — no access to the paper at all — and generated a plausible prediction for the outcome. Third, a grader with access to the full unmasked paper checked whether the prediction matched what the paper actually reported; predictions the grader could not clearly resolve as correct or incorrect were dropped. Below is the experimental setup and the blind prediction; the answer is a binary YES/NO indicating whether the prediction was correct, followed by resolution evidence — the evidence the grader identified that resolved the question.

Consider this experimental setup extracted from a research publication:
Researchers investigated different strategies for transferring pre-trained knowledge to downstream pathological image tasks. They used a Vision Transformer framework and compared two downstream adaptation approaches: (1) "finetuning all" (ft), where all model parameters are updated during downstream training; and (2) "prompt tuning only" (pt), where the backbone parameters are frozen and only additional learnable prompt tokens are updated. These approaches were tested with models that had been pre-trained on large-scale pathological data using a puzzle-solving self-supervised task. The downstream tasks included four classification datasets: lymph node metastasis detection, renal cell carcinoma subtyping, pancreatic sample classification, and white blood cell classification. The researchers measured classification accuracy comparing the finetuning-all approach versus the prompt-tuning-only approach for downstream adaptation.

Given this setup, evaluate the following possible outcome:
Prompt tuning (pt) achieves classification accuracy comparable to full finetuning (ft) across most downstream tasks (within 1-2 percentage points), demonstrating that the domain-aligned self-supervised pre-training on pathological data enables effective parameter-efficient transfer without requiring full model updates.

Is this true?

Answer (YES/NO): YES